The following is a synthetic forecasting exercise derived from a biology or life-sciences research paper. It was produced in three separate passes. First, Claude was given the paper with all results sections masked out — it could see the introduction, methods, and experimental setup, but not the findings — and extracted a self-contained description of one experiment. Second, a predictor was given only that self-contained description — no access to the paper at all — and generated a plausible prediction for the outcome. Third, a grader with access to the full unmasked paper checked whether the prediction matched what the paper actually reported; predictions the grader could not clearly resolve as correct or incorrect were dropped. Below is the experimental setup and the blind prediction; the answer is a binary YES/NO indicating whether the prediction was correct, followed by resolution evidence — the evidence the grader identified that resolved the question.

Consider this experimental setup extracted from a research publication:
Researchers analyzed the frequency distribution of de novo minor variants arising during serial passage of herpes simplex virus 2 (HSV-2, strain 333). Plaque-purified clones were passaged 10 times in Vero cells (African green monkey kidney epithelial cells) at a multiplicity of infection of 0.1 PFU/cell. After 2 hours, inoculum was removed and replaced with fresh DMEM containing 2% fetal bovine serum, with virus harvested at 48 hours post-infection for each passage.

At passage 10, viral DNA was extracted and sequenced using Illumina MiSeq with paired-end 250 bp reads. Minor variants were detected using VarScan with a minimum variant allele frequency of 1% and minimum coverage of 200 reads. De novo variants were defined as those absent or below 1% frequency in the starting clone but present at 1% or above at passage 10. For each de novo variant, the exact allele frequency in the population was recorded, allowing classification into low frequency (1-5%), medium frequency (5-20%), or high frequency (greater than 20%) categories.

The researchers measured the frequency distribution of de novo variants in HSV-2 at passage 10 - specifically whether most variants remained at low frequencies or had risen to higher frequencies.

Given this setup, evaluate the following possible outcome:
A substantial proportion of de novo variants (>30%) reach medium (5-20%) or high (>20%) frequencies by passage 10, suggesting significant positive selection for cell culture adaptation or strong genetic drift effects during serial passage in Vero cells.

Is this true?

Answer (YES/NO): NO